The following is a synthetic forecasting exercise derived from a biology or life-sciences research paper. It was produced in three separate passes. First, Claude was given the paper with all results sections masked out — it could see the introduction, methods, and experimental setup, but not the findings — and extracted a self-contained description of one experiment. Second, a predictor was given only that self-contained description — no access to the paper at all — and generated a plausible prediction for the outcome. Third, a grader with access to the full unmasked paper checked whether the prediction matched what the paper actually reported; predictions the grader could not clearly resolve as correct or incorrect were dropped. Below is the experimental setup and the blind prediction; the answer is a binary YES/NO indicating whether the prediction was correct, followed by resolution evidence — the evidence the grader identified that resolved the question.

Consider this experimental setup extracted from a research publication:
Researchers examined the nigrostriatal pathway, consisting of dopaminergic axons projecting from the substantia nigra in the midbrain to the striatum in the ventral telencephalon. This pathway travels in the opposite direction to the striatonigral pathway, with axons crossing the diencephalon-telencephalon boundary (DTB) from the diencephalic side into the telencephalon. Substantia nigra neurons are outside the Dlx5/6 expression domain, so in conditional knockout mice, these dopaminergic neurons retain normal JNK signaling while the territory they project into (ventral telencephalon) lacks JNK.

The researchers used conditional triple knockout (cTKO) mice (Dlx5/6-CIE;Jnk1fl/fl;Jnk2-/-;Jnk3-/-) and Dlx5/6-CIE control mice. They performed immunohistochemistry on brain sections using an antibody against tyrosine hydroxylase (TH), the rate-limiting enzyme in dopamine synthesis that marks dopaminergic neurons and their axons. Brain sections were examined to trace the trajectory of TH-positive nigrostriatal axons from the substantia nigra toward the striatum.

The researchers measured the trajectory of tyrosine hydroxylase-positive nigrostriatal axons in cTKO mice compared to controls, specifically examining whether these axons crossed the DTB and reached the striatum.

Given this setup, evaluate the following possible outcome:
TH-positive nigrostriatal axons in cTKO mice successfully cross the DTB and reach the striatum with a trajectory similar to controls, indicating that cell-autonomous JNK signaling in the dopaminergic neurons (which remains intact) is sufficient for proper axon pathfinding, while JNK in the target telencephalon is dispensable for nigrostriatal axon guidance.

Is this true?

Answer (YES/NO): NO